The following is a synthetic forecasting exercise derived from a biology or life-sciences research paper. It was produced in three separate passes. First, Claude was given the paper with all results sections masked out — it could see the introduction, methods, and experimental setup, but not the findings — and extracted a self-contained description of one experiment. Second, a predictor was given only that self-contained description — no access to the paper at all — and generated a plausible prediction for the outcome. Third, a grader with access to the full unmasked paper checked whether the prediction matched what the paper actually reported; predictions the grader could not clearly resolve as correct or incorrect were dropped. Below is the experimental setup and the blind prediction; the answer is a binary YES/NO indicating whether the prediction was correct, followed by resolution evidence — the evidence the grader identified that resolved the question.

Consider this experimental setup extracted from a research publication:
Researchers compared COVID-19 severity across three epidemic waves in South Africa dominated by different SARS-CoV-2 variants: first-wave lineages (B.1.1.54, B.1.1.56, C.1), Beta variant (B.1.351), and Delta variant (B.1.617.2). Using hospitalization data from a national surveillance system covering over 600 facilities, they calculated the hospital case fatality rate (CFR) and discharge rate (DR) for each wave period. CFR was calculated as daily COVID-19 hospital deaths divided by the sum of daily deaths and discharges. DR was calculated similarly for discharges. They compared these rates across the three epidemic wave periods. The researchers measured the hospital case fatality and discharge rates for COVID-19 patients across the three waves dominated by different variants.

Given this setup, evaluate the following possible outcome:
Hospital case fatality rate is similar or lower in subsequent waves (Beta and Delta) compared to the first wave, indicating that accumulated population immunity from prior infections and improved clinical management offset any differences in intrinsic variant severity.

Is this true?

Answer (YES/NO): YES